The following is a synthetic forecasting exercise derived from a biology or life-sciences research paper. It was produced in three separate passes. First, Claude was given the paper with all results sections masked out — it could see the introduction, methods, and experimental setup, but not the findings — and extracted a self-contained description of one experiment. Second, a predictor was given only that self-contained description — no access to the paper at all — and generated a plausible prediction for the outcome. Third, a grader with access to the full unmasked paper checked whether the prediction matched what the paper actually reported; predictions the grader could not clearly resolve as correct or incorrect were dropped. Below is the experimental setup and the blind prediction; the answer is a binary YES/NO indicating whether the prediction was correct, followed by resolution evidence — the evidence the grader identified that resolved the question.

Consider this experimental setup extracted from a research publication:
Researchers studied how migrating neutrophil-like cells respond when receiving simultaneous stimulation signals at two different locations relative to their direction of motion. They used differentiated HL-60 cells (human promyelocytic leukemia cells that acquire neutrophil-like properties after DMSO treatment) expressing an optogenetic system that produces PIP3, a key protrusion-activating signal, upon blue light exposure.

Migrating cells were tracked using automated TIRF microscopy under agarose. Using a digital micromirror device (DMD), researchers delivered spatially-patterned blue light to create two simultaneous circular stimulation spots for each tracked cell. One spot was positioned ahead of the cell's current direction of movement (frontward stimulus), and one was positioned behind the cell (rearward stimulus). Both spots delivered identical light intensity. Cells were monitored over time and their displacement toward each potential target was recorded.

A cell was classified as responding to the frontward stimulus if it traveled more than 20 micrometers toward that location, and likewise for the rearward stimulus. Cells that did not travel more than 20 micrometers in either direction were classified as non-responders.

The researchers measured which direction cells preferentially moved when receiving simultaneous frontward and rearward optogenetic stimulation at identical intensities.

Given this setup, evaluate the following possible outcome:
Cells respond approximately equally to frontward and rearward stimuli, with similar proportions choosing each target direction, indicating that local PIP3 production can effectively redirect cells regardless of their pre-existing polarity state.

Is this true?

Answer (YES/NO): NO